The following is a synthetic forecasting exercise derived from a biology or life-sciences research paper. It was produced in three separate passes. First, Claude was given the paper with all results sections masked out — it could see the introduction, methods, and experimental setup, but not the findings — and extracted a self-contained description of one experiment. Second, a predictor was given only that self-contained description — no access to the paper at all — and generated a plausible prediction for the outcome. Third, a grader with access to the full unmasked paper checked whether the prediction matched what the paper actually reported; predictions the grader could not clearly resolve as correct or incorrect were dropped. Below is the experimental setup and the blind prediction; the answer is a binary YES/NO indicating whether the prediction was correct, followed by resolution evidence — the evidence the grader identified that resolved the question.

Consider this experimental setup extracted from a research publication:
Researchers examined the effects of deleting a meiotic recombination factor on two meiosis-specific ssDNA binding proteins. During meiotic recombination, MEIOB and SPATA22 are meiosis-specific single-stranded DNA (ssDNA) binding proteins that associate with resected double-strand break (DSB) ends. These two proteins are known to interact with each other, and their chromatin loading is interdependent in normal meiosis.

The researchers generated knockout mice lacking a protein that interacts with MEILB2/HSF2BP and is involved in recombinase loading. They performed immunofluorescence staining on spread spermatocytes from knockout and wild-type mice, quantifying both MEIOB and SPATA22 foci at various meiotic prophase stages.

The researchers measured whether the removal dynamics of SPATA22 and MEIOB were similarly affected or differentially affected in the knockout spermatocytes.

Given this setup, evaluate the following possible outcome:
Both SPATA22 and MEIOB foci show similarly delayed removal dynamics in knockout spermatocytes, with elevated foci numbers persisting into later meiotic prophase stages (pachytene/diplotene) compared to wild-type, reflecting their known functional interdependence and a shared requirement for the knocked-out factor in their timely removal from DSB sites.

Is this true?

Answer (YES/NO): NO